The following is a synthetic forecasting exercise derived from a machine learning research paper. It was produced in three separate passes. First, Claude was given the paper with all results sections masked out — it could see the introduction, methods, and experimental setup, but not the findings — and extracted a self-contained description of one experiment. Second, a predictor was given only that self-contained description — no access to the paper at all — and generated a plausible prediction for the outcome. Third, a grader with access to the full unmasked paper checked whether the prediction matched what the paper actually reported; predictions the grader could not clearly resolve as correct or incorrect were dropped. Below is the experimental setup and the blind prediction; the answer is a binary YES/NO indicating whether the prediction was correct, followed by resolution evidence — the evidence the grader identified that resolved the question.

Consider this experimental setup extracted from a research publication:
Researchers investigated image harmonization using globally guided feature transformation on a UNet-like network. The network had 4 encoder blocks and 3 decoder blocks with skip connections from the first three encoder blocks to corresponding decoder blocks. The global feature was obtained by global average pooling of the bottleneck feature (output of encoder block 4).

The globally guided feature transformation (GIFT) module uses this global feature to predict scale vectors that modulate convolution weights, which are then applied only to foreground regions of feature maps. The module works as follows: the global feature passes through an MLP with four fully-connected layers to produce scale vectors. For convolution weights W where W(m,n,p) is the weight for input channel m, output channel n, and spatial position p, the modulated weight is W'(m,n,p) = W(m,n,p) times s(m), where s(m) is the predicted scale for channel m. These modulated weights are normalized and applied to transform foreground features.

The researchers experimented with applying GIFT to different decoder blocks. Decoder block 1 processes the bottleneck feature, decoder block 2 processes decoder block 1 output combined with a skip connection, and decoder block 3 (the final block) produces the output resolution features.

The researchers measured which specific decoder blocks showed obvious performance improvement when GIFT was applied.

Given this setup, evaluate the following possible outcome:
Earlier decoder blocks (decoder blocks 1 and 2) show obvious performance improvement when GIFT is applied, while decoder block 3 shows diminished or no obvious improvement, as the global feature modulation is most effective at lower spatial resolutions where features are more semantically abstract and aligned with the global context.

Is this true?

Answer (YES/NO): NO